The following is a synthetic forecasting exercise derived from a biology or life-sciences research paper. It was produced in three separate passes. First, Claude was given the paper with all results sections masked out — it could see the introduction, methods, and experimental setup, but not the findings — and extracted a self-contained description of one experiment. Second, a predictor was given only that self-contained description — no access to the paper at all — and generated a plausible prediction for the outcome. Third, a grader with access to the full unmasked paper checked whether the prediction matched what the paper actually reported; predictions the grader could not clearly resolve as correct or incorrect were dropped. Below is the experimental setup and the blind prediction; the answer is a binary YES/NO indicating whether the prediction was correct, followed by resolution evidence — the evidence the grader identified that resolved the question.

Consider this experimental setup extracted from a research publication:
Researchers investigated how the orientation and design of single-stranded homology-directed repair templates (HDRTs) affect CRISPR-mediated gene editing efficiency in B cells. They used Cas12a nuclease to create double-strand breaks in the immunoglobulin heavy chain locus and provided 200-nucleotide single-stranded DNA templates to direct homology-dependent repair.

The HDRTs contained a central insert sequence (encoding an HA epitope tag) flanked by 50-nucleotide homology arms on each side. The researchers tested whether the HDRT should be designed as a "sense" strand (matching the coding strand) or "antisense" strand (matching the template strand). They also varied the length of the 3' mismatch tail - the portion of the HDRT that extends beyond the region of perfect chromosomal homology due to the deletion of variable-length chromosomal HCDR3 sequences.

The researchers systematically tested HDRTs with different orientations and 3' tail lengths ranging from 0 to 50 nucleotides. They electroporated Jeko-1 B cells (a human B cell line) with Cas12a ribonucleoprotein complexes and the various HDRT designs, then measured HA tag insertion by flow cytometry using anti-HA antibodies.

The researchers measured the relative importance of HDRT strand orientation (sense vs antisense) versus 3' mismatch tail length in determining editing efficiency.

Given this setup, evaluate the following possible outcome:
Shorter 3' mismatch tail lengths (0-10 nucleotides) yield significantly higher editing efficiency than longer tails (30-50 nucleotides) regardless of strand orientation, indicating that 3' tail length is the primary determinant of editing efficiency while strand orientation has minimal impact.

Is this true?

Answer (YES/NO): YES